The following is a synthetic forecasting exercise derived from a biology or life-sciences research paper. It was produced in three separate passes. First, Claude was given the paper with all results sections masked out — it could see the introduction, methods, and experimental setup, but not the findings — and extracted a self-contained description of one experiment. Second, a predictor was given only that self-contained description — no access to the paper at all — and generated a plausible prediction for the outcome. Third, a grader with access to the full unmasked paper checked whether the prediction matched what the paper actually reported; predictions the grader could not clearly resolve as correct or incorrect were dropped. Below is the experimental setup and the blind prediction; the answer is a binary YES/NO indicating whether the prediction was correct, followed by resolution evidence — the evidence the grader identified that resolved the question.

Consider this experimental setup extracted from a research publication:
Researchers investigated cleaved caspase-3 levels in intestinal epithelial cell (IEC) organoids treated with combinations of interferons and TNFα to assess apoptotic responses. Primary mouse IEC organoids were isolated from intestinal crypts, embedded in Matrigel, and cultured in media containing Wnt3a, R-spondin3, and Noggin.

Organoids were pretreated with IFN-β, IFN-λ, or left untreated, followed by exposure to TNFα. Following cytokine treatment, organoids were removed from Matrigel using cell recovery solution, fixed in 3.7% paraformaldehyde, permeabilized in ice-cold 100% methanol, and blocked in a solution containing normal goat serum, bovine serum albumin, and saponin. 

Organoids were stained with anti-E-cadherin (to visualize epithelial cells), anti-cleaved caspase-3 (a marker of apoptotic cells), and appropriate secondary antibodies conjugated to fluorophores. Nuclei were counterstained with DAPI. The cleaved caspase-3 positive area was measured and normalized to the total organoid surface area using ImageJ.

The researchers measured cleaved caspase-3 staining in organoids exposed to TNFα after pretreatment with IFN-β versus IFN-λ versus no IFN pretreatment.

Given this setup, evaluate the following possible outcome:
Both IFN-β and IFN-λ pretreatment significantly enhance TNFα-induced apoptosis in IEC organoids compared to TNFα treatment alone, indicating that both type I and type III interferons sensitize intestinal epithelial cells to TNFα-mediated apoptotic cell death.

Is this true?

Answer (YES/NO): NO